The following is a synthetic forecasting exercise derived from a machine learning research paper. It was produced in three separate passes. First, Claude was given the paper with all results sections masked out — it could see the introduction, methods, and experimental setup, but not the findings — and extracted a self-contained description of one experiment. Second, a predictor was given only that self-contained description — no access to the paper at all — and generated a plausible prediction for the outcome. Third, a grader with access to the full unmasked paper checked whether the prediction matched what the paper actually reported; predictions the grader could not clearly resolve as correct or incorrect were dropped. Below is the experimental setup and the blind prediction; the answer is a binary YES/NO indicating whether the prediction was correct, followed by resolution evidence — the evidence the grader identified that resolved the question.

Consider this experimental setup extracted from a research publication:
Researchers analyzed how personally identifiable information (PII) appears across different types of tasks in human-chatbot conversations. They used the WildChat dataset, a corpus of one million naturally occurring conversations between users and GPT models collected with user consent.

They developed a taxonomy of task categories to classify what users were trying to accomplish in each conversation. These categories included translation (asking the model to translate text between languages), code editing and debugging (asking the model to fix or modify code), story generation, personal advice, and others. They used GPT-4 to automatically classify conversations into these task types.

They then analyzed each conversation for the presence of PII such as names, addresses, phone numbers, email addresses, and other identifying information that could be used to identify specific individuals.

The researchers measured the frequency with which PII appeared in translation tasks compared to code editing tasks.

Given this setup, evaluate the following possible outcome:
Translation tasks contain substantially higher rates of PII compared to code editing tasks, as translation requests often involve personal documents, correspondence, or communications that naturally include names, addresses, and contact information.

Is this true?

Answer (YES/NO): YES